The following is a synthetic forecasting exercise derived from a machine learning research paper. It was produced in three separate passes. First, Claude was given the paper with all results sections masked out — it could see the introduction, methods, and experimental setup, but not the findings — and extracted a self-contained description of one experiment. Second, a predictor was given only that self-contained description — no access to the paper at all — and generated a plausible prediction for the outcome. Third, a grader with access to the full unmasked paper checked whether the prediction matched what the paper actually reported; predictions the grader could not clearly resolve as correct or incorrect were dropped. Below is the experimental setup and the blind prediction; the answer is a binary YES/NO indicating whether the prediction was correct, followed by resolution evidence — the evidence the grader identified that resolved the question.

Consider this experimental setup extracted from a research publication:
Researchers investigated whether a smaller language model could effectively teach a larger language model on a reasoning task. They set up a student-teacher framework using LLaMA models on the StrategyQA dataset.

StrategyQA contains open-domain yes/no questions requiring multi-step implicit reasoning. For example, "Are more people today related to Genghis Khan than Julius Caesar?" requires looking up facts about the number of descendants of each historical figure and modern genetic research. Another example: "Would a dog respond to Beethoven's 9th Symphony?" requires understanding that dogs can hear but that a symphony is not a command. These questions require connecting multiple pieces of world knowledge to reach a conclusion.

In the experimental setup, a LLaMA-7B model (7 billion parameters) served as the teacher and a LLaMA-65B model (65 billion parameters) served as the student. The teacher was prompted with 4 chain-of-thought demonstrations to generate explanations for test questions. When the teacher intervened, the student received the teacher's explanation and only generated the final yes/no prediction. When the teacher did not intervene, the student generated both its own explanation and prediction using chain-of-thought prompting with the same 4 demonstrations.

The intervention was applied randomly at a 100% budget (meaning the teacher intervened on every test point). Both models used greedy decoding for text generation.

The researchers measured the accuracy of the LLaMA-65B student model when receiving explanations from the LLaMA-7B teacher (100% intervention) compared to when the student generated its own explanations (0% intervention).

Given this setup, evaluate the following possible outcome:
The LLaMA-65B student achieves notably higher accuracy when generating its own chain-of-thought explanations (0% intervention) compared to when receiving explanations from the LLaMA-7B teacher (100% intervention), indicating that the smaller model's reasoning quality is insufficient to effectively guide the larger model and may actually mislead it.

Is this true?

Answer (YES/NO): YES